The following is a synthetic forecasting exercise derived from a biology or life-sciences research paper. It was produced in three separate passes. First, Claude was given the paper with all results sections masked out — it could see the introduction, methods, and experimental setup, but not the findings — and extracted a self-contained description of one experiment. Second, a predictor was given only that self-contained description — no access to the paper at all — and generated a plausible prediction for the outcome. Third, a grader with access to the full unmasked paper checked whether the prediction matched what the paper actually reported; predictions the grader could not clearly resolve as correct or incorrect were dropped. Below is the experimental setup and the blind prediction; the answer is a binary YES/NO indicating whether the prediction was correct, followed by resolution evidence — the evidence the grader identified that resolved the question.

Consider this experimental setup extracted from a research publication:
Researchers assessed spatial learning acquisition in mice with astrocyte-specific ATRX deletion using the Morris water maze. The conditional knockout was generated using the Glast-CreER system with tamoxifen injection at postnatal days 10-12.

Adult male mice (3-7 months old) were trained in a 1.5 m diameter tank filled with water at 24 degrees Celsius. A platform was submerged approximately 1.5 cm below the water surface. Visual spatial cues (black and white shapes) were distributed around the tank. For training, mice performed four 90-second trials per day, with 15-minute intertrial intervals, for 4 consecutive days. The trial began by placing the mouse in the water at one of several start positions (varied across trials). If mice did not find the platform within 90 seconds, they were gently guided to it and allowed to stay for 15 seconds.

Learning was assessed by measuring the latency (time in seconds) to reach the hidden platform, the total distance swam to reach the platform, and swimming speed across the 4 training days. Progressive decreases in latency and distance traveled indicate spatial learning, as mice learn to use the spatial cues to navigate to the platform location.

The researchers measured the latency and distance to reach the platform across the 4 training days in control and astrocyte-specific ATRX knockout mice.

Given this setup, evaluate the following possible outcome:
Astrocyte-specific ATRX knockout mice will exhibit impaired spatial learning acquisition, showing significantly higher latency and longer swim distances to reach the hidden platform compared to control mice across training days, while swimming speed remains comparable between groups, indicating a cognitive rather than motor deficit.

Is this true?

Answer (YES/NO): NO